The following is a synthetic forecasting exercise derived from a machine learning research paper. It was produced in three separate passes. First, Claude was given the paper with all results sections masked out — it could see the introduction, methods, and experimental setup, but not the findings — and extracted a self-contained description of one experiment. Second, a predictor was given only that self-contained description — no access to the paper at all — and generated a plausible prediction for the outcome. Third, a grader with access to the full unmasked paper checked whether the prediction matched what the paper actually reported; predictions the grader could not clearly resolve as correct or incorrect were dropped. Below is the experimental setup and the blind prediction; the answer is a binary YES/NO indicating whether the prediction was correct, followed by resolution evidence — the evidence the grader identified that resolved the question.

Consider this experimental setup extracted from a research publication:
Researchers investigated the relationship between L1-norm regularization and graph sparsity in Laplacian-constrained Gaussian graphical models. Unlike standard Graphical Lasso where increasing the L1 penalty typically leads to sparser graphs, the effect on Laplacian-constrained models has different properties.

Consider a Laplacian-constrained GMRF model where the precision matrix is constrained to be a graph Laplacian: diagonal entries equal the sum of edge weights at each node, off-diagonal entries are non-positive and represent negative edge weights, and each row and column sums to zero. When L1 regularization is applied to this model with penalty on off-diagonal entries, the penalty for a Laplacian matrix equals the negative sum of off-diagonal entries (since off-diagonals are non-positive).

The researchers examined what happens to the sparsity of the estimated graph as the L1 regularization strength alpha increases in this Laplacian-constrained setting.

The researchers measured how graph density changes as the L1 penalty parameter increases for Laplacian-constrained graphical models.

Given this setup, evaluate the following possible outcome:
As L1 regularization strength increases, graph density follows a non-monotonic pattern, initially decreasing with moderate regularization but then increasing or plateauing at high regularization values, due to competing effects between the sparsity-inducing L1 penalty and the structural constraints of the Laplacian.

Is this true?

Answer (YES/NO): NO